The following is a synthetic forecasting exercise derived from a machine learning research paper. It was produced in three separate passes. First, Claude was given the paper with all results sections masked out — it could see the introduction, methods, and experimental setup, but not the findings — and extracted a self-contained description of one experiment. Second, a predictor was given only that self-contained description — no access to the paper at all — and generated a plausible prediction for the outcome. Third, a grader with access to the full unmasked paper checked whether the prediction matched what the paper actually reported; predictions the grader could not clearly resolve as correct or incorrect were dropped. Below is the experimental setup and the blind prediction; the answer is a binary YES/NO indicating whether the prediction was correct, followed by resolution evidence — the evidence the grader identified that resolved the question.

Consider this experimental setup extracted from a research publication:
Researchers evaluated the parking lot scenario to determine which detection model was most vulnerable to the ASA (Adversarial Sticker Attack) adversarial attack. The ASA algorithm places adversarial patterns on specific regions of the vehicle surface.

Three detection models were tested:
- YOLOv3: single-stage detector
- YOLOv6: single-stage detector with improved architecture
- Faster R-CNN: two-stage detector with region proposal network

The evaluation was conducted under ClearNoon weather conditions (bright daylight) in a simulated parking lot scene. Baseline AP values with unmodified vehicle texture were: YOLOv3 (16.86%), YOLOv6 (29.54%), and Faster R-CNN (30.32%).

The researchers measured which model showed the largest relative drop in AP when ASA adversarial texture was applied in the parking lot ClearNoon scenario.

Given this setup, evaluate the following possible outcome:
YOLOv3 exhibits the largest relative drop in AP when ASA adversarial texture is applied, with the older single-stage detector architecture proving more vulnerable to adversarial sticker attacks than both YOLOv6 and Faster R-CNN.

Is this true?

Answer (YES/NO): YES